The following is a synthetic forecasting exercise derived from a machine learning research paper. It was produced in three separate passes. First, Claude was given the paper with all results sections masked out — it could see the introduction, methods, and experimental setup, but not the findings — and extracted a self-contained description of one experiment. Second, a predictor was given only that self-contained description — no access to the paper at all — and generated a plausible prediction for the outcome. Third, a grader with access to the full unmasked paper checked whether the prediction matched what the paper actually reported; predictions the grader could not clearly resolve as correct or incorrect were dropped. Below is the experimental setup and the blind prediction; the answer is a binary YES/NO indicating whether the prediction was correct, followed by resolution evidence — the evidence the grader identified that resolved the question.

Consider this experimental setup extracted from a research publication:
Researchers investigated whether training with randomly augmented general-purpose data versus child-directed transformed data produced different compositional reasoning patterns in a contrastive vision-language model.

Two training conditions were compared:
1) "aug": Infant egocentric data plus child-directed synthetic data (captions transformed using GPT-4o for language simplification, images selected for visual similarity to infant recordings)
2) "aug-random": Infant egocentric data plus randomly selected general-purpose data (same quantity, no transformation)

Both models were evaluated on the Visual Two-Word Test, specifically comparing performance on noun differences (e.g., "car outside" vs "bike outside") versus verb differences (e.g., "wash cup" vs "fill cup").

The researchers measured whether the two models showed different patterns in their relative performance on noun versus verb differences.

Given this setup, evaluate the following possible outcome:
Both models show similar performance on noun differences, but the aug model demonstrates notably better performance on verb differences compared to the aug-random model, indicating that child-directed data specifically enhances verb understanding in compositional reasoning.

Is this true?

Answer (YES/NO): NO